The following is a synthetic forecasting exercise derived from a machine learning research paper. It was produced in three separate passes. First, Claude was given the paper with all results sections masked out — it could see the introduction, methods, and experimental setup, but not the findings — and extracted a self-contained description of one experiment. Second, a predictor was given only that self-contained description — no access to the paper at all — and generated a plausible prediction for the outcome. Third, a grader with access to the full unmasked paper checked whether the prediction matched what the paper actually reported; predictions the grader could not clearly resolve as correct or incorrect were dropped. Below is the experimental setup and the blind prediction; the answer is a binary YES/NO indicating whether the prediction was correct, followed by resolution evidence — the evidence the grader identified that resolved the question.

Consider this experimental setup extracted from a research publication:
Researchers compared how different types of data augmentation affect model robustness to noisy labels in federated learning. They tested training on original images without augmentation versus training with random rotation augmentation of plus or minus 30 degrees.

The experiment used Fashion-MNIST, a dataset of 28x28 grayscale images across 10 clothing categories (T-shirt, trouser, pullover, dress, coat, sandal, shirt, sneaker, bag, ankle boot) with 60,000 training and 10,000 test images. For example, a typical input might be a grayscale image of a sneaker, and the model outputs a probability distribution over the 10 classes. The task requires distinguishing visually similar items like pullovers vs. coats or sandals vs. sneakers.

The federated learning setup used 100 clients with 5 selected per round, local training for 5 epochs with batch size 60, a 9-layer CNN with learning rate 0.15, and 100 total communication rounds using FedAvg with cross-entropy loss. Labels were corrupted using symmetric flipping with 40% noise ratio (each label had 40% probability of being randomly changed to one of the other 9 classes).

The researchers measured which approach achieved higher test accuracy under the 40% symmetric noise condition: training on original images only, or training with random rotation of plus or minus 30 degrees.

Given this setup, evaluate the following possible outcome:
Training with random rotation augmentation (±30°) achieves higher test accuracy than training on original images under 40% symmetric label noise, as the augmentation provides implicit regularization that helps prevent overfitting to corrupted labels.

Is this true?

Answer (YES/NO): YES